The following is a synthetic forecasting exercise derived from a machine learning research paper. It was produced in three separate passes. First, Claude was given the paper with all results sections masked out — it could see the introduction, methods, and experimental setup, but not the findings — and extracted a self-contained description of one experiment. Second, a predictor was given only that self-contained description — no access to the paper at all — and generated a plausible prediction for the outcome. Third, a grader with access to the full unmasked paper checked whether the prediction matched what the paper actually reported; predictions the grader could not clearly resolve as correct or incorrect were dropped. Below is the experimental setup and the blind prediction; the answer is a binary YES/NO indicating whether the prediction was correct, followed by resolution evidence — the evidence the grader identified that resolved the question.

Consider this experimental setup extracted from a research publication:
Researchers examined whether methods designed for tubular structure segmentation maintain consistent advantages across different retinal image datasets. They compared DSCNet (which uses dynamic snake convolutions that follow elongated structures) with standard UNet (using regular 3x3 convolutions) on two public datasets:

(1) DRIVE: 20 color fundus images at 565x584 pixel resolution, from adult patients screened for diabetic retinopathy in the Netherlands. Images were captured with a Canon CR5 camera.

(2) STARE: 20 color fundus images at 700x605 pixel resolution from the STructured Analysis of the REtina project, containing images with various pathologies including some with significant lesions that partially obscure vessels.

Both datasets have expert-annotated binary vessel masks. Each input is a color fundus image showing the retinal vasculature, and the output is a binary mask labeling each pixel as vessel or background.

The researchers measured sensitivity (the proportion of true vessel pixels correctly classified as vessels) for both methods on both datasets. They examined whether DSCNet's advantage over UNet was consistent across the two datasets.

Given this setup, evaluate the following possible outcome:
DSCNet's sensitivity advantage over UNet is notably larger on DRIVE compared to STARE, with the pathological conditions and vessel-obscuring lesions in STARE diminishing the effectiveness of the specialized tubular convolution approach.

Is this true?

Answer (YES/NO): NO